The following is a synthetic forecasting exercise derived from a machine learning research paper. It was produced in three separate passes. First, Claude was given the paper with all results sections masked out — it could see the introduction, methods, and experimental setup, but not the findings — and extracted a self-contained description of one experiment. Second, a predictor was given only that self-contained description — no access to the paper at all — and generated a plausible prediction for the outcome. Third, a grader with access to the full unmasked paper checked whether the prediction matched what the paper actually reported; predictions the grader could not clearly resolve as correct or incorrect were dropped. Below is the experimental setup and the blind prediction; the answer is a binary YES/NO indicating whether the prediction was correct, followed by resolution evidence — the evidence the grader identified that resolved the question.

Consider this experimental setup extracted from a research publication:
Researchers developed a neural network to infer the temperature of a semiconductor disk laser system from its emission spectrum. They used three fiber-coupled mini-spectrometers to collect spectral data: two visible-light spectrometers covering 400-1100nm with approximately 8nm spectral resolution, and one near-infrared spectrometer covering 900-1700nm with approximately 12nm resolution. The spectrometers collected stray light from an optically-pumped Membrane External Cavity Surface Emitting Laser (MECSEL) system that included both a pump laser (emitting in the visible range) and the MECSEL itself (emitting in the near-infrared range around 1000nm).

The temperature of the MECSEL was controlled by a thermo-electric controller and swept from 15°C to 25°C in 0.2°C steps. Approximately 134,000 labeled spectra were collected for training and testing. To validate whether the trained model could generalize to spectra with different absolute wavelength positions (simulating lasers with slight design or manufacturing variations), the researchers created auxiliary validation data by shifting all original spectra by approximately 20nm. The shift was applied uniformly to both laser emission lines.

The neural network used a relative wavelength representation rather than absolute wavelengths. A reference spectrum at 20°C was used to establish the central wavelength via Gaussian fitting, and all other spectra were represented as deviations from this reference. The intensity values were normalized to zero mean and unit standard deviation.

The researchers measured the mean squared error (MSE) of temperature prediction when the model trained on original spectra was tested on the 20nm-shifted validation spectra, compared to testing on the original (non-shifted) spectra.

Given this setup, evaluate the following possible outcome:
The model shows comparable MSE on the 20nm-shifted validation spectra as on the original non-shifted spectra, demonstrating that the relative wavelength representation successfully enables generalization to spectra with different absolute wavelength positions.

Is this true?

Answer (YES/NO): YES